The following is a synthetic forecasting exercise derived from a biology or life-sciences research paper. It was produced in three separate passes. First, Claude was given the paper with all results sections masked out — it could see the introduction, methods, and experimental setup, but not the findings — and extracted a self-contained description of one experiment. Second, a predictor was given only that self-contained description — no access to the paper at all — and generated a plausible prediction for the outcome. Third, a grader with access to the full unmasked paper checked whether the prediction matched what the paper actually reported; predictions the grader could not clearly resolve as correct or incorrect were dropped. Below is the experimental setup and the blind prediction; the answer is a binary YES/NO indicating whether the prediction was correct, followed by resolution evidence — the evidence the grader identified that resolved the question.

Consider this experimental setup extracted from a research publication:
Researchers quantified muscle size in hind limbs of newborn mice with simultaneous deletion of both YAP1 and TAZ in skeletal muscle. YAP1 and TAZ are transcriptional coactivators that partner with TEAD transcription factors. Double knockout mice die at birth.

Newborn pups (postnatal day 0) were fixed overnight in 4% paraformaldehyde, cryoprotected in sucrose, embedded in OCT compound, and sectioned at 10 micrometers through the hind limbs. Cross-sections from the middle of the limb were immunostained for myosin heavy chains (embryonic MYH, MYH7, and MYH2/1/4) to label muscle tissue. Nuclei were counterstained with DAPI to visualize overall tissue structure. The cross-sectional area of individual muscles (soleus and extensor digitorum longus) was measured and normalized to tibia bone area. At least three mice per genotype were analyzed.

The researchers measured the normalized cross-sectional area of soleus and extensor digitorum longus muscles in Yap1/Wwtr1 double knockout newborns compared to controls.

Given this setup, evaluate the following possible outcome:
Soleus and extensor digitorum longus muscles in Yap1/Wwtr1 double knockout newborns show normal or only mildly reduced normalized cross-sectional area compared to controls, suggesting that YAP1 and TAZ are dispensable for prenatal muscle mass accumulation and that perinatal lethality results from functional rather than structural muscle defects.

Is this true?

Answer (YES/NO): NO